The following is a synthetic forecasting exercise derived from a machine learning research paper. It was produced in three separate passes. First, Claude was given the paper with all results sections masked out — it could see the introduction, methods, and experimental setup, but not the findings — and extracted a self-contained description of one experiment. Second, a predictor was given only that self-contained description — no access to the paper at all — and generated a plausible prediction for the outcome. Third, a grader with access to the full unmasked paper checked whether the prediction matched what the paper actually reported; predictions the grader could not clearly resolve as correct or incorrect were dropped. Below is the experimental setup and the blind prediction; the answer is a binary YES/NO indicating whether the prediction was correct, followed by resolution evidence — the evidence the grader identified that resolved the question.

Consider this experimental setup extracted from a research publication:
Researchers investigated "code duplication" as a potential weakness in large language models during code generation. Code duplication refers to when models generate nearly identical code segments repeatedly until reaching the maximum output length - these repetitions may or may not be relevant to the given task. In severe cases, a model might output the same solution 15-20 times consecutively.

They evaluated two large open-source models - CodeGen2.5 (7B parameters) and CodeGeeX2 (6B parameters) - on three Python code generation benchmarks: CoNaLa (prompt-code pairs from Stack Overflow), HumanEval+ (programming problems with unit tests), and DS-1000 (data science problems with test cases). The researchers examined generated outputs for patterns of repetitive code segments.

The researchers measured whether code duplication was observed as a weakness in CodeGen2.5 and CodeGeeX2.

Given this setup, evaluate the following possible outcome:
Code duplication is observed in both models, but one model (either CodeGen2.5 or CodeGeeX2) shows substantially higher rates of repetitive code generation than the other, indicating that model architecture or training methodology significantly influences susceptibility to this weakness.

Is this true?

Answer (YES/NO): YES